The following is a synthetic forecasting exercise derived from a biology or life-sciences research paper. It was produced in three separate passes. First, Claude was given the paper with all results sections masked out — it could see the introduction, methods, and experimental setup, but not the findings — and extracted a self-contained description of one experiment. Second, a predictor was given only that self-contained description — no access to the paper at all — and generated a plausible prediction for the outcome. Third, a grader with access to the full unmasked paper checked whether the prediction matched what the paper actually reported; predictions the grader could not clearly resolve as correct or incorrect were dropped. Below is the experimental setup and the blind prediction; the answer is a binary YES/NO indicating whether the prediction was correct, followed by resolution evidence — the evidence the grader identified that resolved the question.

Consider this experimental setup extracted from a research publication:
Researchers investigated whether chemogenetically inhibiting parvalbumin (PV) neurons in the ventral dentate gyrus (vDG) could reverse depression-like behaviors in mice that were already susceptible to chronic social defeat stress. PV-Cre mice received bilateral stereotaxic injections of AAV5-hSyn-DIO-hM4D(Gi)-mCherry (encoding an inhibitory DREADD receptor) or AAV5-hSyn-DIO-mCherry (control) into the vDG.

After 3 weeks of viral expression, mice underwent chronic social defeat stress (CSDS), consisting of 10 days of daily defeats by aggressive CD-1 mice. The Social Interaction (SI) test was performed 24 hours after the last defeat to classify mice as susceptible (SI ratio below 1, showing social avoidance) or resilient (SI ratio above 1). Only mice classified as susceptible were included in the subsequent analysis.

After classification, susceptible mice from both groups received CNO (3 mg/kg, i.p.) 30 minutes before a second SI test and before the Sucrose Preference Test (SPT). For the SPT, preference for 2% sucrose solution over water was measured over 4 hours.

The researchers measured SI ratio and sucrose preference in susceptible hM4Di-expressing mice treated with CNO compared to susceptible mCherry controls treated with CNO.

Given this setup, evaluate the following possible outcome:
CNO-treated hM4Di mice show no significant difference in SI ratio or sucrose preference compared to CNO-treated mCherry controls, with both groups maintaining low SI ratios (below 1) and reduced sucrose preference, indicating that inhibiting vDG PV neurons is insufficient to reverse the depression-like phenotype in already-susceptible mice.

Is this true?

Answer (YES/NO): NO